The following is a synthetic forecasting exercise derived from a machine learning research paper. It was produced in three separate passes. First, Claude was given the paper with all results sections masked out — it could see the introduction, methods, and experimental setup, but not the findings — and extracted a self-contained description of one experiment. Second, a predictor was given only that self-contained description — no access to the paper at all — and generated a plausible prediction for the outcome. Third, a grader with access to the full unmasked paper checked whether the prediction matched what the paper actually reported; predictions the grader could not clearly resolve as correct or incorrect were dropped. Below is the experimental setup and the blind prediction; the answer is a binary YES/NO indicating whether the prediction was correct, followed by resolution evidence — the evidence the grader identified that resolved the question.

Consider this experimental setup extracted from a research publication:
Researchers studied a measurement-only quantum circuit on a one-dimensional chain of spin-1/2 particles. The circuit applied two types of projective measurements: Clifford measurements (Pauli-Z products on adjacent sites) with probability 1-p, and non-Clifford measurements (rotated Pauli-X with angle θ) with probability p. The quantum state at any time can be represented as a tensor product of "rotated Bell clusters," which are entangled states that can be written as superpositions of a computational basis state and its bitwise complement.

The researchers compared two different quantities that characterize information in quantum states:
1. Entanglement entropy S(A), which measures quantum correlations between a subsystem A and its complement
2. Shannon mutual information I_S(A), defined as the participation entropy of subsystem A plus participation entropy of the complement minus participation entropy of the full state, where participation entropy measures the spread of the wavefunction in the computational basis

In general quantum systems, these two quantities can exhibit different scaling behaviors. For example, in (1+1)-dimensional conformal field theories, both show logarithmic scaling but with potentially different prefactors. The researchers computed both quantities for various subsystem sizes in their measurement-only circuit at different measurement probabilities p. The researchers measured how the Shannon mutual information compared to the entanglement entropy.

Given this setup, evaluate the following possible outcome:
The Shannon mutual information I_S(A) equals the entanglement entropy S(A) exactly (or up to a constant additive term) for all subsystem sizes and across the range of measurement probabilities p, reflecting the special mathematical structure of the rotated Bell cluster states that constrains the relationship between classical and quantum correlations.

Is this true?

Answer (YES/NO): YES